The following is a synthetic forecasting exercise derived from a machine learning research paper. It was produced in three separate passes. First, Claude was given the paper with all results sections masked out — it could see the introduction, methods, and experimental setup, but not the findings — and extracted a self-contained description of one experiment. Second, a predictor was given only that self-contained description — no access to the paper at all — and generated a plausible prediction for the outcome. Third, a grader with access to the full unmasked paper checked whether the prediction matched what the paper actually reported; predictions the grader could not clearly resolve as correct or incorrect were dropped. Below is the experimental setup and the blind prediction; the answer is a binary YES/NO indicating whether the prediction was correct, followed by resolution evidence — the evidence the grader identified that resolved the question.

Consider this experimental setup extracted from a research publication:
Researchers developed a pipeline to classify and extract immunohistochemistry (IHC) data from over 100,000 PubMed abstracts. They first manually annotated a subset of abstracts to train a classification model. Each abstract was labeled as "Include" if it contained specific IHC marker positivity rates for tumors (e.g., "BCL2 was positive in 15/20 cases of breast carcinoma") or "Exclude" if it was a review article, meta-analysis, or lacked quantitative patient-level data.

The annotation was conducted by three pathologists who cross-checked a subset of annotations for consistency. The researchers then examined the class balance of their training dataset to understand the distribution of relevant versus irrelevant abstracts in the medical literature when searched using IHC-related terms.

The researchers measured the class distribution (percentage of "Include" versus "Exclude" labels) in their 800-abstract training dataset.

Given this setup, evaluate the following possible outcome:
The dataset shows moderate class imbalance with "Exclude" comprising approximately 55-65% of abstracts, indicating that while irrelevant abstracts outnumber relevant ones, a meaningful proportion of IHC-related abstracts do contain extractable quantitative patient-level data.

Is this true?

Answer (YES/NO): NO